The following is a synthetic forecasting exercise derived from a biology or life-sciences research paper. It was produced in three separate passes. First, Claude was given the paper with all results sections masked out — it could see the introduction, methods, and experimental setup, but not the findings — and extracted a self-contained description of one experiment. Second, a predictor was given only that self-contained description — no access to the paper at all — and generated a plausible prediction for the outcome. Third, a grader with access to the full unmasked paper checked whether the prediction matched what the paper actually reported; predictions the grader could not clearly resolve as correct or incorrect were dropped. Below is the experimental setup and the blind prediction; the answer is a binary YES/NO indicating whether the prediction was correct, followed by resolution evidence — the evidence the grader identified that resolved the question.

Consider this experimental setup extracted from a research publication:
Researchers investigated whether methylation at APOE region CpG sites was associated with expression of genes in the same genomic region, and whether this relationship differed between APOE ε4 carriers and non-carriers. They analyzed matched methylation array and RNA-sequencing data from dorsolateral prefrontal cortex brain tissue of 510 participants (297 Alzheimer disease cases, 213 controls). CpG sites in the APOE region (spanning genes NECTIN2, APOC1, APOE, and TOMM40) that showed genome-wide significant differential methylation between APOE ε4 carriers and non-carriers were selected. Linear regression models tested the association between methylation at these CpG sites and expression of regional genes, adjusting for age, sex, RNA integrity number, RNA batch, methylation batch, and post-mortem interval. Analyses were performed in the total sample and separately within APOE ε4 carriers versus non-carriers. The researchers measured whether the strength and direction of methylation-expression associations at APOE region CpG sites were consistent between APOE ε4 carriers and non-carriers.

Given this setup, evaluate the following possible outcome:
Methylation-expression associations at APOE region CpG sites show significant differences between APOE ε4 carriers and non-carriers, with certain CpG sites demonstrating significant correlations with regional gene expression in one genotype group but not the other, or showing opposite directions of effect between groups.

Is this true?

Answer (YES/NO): YES